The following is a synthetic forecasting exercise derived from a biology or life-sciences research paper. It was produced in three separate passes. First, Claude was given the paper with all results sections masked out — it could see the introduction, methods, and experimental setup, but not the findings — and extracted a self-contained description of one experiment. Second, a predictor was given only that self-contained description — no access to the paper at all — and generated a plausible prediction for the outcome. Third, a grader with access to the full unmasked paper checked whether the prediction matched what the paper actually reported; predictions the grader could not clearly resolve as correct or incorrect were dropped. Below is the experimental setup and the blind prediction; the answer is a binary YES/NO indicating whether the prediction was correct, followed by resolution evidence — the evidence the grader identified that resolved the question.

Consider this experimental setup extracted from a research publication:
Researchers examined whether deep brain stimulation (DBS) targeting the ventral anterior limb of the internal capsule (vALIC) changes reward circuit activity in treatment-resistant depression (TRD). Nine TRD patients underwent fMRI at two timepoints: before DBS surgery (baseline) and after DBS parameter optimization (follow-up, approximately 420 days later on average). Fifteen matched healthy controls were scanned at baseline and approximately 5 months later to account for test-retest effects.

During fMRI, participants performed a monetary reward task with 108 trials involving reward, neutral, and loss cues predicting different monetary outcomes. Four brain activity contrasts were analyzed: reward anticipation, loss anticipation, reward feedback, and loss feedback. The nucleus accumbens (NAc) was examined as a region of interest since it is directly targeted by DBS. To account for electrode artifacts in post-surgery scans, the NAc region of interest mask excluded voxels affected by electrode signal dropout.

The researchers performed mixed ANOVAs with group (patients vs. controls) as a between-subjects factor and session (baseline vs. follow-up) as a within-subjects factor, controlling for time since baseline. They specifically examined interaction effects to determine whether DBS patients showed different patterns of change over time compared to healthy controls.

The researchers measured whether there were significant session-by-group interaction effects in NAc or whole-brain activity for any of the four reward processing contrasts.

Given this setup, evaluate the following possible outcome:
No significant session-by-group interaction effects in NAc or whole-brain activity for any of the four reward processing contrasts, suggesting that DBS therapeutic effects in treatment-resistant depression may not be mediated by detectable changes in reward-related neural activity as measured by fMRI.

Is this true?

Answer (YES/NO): YES